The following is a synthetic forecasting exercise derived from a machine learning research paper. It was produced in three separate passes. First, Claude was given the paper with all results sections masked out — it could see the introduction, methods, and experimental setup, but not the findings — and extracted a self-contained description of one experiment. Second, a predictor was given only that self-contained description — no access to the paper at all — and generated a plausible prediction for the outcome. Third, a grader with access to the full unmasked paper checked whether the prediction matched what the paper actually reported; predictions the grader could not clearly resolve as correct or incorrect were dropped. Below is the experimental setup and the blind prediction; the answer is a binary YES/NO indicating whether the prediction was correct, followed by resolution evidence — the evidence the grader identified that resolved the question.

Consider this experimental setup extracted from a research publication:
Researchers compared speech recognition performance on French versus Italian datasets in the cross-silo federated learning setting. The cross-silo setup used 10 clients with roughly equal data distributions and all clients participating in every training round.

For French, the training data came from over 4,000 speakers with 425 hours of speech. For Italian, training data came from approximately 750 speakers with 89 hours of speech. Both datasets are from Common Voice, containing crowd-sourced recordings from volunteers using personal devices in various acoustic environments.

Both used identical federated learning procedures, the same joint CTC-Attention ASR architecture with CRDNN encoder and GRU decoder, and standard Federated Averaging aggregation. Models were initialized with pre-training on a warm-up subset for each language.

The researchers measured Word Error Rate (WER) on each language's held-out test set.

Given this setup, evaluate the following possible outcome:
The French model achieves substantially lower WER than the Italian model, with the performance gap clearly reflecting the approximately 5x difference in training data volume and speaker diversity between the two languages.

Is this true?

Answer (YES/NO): NO